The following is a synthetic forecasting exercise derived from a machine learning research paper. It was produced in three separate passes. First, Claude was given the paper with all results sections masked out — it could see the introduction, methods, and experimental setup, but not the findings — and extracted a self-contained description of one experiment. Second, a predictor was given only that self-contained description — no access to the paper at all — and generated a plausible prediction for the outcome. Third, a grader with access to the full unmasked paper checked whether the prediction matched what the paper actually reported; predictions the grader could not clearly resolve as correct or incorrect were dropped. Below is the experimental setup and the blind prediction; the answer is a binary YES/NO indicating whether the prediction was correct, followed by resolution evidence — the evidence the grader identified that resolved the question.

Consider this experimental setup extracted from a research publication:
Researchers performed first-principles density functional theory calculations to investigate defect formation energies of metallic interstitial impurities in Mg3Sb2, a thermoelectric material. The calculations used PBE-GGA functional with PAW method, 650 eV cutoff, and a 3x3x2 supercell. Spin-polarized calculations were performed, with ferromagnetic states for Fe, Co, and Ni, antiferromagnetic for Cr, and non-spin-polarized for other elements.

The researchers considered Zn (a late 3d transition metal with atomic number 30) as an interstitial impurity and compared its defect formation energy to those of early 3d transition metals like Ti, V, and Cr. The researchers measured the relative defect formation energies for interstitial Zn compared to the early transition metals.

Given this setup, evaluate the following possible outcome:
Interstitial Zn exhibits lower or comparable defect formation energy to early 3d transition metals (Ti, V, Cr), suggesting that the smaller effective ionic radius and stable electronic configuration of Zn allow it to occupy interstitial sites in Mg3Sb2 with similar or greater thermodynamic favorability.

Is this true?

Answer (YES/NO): YES